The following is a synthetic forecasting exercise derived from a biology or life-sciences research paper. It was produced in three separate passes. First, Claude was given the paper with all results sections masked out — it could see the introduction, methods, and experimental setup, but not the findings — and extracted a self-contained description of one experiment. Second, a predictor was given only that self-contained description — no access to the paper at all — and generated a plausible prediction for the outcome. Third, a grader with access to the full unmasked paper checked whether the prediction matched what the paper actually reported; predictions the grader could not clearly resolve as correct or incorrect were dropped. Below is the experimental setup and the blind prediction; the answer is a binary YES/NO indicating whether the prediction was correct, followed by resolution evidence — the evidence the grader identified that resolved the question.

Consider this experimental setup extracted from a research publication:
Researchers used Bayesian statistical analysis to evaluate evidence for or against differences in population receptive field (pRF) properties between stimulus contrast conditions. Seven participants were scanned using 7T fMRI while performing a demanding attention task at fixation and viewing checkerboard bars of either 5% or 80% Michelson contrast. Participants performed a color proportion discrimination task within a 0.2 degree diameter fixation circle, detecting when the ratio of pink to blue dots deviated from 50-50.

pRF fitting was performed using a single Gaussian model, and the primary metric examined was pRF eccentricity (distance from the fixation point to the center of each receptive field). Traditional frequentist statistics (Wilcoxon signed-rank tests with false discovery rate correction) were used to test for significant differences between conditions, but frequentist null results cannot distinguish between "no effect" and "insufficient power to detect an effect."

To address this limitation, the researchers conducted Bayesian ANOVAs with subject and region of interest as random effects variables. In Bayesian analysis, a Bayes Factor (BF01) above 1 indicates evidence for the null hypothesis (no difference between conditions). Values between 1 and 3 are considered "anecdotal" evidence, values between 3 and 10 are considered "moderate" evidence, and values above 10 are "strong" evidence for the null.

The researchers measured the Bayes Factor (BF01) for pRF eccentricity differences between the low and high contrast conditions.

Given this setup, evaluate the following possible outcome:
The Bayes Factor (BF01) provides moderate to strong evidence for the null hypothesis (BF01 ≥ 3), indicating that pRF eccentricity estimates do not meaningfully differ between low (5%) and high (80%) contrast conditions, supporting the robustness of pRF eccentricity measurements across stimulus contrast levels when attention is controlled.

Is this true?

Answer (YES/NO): YES